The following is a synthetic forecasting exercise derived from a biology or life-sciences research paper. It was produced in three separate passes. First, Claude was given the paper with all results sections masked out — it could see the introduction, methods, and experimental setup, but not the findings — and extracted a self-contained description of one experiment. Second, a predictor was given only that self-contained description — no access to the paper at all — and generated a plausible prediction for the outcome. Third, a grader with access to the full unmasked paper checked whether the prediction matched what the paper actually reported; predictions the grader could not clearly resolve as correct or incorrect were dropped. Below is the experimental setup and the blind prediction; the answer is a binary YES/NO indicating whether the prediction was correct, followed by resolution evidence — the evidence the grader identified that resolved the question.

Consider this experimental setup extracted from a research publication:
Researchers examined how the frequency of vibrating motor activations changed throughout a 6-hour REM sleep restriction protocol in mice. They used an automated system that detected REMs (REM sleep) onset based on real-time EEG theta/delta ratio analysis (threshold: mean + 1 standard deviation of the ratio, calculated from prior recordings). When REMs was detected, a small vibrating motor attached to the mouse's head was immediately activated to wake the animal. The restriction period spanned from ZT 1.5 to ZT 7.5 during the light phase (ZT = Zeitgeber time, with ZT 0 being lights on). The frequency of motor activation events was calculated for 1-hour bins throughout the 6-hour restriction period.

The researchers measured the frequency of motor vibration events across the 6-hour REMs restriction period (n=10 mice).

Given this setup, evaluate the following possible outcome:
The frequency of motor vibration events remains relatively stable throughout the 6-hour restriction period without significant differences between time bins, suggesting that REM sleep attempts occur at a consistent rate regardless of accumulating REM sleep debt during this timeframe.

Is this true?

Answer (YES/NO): NO